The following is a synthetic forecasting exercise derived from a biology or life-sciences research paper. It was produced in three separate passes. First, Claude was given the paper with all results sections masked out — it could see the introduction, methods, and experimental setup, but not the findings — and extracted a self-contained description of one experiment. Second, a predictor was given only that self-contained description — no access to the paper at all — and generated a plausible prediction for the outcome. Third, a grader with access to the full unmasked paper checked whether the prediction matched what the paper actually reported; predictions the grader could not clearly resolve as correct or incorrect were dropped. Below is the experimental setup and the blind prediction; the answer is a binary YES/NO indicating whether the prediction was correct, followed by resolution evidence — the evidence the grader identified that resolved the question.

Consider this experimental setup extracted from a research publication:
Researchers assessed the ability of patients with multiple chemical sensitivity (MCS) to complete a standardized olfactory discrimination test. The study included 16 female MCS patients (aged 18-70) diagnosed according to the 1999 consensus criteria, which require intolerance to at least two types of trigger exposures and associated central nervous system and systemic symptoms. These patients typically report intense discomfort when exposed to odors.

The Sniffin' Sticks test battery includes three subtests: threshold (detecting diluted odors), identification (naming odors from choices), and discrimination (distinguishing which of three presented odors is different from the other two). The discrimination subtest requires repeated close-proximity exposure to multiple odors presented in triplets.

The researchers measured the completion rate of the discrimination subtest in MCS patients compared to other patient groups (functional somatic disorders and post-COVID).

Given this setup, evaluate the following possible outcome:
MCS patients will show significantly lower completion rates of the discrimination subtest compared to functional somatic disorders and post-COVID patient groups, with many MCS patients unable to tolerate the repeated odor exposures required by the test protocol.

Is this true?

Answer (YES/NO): YES